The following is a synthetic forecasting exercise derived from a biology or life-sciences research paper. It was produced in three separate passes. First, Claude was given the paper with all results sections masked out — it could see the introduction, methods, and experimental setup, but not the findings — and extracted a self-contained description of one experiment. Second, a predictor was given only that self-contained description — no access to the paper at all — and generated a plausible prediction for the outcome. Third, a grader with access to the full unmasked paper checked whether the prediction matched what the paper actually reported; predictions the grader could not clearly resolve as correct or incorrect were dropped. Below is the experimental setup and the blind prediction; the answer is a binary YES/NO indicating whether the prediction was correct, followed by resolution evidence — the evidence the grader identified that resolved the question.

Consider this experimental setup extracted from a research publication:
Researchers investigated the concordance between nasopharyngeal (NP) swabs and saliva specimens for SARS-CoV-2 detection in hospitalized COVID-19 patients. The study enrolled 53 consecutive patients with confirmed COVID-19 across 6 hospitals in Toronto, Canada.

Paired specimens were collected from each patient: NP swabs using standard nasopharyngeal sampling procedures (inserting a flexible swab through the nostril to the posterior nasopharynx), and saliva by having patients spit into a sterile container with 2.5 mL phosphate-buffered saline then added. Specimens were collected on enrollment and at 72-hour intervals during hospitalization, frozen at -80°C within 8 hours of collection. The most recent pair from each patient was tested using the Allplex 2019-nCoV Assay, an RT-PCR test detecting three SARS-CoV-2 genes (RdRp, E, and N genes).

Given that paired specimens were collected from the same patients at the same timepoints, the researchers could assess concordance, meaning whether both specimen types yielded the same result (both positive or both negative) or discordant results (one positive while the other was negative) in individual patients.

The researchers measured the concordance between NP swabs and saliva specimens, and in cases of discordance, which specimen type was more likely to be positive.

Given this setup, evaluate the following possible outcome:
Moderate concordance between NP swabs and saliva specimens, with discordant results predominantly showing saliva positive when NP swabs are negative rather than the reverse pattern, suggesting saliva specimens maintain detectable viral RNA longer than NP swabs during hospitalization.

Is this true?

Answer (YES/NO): NO